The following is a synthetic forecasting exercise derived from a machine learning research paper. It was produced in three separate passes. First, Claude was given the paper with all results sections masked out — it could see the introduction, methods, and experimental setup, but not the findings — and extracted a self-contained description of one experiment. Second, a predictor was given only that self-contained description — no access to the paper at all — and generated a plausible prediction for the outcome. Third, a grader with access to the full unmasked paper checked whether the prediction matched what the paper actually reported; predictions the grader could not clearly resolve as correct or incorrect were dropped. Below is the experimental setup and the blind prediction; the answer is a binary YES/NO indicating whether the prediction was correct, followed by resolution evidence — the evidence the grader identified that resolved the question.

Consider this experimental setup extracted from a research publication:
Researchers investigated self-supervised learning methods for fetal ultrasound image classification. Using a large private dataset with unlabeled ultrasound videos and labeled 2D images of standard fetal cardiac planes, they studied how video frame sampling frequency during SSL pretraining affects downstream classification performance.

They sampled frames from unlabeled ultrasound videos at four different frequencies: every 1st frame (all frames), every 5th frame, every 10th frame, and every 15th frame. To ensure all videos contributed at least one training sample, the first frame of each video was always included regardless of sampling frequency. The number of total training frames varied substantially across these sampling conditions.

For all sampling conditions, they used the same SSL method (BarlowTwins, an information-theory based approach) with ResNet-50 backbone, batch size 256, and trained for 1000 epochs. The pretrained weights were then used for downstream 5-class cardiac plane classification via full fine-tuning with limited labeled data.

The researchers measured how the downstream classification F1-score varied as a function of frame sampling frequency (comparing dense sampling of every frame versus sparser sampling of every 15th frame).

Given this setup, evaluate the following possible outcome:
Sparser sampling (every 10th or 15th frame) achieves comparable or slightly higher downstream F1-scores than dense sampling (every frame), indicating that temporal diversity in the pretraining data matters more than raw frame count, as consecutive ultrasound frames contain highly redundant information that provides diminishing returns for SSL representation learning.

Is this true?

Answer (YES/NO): YES